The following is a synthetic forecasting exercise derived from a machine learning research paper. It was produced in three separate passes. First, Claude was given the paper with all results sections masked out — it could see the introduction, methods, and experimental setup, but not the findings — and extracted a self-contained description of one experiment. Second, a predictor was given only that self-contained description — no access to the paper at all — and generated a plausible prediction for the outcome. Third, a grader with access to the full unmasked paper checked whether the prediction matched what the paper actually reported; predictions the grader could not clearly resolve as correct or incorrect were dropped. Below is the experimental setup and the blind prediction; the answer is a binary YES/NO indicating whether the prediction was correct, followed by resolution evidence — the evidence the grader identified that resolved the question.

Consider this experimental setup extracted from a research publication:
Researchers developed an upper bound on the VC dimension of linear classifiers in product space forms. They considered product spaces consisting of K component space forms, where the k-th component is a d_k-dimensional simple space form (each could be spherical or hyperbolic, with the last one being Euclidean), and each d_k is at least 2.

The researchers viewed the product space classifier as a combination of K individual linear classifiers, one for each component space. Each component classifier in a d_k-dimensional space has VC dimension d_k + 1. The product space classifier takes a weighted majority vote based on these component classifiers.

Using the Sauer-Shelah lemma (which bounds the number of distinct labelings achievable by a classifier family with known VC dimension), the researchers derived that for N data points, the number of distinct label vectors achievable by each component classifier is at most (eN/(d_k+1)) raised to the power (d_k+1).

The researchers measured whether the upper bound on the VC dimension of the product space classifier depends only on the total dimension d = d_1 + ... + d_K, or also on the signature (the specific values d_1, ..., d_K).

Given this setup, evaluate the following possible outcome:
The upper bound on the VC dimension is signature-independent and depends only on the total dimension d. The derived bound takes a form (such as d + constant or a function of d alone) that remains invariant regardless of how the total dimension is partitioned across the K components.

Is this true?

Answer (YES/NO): NO